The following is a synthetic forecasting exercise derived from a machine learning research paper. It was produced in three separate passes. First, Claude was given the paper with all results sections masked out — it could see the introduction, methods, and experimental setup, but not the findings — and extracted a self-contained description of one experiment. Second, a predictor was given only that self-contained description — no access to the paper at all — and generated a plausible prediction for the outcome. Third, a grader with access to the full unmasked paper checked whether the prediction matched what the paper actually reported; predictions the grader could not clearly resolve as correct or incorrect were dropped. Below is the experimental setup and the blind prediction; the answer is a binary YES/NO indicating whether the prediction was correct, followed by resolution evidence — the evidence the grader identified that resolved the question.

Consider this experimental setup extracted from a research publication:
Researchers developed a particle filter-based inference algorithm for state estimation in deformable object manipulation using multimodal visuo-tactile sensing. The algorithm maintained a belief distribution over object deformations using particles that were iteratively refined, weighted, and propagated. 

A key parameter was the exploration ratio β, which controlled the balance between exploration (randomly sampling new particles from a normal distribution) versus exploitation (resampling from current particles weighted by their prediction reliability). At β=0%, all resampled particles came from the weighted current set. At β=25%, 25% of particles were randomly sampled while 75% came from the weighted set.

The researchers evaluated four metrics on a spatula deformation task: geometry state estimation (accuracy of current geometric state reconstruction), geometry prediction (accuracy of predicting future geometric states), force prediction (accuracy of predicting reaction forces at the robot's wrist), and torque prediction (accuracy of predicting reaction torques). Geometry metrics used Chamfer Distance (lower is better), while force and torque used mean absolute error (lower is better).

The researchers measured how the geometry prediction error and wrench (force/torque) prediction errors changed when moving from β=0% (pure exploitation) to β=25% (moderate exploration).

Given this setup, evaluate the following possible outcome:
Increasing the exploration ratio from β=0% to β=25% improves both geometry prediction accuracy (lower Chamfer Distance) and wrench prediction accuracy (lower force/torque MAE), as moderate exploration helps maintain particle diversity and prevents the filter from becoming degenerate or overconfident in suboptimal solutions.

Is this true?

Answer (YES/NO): NO